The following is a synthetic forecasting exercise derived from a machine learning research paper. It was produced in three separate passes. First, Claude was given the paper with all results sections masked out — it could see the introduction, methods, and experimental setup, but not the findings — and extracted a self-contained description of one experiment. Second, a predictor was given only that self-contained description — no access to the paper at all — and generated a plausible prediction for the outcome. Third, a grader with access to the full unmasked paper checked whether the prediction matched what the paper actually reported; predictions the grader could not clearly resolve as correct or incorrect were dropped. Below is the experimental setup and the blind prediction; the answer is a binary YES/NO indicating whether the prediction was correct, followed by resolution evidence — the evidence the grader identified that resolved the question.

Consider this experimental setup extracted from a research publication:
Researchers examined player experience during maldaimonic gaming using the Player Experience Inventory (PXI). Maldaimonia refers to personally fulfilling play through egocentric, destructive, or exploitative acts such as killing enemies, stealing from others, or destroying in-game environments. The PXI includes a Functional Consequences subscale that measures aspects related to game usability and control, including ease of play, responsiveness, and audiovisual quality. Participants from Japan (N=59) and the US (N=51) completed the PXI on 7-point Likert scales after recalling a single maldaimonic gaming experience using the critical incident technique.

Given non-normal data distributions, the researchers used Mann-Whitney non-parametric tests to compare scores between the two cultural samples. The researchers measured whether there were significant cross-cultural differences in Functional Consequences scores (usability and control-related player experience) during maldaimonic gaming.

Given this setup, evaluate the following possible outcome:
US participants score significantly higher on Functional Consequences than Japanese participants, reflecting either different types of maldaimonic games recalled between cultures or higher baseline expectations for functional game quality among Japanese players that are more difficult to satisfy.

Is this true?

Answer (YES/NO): NO